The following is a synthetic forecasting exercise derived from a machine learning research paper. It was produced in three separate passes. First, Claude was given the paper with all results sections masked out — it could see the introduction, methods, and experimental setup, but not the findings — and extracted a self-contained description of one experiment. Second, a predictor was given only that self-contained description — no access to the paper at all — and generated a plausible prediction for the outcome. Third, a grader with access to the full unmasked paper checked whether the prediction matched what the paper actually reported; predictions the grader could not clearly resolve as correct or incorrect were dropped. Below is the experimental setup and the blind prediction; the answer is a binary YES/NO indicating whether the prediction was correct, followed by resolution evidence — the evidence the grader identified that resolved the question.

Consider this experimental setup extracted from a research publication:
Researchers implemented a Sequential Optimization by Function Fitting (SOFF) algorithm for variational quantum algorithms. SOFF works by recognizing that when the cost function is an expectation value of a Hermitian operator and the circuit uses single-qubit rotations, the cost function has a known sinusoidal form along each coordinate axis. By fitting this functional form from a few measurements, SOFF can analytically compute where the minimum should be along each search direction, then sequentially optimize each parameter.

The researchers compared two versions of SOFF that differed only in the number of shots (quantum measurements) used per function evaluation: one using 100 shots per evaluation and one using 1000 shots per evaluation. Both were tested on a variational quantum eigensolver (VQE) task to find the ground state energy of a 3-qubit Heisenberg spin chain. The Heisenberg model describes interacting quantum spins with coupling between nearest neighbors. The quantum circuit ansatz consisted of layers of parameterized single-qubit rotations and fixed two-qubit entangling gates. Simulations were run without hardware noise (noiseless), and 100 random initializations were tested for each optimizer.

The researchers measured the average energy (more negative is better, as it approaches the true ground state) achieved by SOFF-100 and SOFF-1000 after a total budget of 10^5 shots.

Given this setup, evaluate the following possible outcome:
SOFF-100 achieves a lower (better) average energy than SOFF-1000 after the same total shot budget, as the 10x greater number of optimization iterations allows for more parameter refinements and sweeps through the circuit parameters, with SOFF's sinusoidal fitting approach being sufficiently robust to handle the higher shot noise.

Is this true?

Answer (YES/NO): YES